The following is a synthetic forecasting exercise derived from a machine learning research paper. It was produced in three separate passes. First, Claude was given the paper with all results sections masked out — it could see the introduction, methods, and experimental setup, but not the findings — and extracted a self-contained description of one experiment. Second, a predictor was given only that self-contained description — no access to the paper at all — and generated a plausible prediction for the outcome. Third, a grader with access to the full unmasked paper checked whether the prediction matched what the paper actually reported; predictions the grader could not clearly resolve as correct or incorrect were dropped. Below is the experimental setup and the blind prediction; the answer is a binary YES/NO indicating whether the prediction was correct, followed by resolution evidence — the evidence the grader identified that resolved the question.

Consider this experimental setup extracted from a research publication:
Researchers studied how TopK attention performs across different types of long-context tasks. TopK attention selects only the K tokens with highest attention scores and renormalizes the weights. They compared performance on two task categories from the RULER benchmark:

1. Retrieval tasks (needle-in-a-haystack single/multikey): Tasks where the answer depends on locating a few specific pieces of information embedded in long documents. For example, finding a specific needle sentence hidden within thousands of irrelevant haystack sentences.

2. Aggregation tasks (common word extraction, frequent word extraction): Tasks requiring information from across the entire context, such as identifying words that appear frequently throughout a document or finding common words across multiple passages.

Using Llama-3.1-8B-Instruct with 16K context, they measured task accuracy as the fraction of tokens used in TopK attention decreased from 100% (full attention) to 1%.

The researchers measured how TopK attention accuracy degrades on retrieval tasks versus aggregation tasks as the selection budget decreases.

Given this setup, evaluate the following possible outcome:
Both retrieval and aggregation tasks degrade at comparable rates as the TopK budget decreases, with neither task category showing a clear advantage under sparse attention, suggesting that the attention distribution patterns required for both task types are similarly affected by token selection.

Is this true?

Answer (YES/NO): NO